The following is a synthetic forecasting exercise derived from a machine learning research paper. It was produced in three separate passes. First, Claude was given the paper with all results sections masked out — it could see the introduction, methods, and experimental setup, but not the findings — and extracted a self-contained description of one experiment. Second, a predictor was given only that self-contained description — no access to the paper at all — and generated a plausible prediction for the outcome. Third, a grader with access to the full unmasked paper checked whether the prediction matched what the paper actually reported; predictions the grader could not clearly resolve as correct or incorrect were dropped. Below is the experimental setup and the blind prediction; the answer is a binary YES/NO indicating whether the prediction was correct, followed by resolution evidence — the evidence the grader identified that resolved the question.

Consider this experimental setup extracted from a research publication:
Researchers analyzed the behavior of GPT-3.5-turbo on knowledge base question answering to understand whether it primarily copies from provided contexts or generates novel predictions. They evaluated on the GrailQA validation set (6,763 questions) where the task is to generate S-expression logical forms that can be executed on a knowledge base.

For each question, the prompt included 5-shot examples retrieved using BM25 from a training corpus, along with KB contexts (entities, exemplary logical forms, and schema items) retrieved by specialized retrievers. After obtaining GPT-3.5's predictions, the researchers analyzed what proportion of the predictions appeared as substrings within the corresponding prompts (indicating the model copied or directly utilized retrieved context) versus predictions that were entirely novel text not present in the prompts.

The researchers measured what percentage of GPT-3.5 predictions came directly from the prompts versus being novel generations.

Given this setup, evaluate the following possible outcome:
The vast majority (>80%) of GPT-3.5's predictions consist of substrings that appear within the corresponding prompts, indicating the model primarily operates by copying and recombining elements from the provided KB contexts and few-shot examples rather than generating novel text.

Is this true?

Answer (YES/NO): NO